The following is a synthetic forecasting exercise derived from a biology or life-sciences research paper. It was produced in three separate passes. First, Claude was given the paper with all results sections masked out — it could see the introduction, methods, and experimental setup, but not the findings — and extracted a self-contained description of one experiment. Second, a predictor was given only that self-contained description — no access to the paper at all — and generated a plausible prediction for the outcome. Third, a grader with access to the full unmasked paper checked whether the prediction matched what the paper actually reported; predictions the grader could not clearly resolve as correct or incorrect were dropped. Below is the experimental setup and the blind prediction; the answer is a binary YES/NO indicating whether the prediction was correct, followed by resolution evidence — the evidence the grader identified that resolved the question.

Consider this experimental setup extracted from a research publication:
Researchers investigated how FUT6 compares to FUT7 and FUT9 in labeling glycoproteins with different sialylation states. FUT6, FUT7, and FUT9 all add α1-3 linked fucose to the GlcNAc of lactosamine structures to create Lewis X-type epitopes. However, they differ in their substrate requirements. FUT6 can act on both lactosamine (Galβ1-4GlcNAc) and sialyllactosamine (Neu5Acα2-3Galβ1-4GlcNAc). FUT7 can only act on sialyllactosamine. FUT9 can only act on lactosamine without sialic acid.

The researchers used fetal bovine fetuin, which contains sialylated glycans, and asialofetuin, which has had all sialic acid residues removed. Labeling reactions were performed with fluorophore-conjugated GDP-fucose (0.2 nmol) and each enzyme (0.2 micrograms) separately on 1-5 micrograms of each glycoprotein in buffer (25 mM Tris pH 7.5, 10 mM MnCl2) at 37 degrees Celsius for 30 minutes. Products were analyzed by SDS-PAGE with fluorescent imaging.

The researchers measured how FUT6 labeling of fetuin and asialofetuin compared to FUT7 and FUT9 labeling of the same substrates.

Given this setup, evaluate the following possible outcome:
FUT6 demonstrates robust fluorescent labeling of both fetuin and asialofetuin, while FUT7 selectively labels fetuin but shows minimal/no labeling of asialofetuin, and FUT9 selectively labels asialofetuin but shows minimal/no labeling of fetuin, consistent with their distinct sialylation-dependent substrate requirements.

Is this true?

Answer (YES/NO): YES